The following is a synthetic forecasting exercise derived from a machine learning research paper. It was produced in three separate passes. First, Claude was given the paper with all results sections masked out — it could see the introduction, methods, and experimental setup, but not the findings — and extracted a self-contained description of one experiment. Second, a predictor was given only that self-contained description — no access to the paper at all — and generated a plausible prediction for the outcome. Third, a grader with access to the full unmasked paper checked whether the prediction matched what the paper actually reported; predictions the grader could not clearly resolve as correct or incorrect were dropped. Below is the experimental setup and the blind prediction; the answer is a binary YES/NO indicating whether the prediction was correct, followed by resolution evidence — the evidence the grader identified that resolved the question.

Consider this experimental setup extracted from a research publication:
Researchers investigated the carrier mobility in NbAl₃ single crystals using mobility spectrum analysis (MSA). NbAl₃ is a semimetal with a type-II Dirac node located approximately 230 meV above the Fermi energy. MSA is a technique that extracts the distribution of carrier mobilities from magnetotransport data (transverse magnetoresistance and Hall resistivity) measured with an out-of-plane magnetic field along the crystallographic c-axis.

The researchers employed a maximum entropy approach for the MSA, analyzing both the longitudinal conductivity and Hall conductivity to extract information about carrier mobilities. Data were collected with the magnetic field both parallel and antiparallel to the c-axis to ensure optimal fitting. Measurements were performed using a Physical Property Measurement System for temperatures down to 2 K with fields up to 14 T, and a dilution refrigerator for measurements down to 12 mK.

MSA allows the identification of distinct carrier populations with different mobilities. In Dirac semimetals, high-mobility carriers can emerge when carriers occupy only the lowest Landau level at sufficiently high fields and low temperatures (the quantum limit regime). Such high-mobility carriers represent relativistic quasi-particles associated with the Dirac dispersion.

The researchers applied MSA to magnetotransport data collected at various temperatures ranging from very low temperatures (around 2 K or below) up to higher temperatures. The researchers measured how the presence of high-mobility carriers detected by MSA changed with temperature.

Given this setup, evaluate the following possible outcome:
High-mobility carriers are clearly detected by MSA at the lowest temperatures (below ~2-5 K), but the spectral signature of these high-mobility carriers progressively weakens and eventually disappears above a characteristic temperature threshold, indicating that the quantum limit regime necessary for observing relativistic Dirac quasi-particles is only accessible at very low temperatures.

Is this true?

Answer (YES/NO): NO